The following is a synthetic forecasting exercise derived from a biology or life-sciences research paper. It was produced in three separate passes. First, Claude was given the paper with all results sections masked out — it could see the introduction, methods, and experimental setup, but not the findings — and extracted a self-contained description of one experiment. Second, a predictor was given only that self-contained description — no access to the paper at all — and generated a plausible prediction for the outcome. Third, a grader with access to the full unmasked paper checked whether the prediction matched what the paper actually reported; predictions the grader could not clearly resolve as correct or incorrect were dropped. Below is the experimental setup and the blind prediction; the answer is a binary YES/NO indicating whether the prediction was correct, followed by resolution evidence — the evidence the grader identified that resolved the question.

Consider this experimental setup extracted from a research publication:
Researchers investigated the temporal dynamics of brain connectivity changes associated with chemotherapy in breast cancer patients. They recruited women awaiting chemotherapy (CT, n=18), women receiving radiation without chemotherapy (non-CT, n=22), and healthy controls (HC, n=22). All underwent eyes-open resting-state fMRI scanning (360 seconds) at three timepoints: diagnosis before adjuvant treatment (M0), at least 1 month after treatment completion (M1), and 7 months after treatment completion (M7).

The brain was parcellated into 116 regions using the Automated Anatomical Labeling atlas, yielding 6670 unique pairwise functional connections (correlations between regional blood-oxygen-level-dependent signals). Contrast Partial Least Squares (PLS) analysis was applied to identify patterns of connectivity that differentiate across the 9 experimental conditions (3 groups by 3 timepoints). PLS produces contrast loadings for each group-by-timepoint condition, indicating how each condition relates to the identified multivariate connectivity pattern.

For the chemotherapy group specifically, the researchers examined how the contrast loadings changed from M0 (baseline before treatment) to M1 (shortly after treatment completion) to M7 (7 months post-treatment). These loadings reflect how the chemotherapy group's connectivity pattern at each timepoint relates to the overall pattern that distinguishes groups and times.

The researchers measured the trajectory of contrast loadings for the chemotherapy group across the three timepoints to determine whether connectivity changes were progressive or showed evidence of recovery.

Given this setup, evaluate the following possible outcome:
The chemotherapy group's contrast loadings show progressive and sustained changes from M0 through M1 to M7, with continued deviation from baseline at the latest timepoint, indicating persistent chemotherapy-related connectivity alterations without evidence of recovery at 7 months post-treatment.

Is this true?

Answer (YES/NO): NO